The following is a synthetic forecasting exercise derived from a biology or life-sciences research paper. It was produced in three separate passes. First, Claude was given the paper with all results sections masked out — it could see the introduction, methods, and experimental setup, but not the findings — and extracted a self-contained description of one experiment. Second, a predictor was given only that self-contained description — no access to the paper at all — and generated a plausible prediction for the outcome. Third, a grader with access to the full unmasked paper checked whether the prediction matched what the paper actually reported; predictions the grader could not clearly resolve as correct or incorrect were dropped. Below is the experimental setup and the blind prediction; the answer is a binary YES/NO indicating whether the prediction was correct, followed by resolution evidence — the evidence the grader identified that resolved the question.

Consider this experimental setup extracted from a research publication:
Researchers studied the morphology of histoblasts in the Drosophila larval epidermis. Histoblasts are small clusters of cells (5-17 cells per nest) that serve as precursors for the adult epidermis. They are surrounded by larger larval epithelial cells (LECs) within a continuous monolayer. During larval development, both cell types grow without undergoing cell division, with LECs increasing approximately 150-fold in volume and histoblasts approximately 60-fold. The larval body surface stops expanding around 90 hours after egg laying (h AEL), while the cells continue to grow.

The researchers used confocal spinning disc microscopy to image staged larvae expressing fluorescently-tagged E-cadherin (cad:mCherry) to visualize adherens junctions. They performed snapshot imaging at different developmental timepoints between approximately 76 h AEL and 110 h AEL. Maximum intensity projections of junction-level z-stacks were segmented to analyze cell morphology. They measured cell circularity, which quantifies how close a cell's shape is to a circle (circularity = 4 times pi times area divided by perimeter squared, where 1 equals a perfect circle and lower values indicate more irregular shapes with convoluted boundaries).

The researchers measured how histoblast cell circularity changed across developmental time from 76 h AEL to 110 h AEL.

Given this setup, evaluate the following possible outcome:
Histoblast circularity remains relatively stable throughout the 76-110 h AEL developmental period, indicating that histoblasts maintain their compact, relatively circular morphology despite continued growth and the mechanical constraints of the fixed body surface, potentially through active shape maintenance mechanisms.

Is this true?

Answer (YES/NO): NO